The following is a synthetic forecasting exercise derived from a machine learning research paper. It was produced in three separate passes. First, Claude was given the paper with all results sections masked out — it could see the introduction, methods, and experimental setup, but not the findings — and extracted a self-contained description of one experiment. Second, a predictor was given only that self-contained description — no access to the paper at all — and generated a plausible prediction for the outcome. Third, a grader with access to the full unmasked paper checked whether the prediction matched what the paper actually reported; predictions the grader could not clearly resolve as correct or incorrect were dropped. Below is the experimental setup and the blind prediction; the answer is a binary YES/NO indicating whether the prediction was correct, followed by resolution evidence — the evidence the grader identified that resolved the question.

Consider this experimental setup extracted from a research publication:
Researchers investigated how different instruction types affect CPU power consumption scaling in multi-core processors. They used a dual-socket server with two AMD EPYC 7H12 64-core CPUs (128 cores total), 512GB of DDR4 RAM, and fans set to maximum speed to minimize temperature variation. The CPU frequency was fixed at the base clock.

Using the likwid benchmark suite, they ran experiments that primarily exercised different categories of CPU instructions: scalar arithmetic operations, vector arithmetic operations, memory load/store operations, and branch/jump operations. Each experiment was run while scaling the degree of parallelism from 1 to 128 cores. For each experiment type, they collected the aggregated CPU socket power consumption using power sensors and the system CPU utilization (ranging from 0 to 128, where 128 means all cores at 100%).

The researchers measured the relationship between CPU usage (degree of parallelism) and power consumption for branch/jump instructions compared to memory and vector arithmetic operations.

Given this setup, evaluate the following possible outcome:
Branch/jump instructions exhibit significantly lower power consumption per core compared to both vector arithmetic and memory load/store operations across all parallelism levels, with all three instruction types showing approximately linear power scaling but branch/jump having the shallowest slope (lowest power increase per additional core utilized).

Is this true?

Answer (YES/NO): NO